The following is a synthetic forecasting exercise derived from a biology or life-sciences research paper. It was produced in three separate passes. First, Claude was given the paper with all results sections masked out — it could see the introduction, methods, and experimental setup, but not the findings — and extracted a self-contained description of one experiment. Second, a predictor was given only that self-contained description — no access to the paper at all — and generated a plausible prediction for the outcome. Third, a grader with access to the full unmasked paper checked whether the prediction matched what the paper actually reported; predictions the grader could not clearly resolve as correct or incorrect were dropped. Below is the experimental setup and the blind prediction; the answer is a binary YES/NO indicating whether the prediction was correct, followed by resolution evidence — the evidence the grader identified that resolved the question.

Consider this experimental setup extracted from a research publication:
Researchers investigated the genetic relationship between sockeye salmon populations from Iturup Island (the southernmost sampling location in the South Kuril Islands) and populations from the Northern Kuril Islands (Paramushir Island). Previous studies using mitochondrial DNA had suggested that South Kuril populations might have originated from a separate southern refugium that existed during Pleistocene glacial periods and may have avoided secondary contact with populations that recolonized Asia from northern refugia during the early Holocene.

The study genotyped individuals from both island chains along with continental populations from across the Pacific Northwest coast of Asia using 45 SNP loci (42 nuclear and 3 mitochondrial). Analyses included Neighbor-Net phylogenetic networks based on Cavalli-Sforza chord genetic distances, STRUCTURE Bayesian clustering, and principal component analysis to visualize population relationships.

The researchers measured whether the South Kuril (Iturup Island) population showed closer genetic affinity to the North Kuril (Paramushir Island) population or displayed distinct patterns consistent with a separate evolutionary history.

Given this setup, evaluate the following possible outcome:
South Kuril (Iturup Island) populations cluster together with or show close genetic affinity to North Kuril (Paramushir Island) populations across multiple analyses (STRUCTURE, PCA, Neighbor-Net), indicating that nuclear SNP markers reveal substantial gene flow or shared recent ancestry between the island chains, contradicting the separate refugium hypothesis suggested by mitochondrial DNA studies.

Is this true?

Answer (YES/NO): NO